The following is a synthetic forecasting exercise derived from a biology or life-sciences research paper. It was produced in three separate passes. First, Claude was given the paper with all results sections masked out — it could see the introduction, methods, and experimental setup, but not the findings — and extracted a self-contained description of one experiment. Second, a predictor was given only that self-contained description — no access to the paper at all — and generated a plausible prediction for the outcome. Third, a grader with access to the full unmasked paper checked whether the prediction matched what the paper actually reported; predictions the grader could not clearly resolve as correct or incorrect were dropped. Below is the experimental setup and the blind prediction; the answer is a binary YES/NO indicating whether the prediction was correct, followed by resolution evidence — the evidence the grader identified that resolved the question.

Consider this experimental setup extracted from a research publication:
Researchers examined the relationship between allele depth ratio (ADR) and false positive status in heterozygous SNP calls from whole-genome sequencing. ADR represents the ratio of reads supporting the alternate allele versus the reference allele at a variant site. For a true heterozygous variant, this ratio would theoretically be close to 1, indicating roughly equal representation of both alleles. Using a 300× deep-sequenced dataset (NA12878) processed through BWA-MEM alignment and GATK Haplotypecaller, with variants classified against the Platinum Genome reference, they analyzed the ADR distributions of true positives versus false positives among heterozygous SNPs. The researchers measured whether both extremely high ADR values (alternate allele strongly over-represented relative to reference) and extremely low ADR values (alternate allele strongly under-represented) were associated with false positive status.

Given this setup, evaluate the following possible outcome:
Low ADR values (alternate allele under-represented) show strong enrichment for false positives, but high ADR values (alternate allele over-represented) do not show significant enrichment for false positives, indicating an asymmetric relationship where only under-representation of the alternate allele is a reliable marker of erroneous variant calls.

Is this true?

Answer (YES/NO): NO